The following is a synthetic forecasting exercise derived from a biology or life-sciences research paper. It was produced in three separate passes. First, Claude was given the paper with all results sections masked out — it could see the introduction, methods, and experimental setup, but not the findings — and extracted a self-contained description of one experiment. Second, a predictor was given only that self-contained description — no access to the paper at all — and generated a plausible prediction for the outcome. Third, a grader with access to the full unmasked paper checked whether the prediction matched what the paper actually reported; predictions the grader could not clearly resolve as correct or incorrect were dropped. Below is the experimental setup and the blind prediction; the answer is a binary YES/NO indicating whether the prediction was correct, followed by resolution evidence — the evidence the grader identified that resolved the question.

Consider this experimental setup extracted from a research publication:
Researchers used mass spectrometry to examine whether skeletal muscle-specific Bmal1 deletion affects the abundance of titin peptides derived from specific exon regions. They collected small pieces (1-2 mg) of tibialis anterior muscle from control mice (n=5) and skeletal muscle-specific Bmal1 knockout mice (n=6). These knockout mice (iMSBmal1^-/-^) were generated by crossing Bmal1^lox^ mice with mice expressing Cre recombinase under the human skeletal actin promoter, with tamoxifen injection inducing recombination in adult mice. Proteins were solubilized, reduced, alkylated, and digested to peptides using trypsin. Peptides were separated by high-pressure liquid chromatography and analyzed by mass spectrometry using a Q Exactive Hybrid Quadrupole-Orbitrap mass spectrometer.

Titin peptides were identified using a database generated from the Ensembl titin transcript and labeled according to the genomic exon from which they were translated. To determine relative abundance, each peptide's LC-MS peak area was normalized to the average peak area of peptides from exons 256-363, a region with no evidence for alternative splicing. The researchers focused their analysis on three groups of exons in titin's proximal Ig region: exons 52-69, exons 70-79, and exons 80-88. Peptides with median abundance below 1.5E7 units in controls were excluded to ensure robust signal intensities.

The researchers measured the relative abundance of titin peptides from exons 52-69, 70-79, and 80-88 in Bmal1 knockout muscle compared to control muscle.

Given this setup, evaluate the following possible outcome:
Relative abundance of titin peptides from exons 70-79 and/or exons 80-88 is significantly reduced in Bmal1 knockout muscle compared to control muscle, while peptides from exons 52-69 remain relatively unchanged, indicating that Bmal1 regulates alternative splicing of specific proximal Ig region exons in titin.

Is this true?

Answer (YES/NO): NO